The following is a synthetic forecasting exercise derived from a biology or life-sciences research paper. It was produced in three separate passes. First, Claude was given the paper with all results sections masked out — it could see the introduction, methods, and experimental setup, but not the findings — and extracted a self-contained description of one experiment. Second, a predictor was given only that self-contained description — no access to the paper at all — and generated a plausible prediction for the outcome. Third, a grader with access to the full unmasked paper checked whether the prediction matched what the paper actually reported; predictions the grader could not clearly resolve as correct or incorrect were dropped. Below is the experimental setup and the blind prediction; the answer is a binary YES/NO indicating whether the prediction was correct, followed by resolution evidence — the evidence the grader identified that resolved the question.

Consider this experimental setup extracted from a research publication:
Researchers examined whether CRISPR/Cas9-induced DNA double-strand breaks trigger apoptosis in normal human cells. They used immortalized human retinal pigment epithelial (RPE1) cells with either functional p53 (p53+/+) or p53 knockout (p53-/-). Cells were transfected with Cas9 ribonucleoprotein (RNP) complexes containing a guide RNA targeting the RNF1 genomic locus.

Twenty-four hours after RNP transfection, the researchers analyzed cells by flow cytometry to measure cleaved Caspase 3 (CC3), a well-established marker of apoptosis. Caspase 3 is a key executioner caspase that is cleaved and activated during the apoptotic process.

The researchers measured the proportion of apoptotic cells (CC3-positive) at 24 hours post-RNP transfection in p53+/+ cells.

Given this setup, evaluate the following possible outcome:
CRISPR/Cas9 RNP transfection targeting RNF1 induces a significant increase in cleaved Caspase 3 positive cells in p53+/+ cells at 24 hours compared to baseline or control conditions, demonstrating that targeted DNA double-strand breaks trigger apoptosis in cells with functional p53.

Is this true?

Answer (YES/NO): NO